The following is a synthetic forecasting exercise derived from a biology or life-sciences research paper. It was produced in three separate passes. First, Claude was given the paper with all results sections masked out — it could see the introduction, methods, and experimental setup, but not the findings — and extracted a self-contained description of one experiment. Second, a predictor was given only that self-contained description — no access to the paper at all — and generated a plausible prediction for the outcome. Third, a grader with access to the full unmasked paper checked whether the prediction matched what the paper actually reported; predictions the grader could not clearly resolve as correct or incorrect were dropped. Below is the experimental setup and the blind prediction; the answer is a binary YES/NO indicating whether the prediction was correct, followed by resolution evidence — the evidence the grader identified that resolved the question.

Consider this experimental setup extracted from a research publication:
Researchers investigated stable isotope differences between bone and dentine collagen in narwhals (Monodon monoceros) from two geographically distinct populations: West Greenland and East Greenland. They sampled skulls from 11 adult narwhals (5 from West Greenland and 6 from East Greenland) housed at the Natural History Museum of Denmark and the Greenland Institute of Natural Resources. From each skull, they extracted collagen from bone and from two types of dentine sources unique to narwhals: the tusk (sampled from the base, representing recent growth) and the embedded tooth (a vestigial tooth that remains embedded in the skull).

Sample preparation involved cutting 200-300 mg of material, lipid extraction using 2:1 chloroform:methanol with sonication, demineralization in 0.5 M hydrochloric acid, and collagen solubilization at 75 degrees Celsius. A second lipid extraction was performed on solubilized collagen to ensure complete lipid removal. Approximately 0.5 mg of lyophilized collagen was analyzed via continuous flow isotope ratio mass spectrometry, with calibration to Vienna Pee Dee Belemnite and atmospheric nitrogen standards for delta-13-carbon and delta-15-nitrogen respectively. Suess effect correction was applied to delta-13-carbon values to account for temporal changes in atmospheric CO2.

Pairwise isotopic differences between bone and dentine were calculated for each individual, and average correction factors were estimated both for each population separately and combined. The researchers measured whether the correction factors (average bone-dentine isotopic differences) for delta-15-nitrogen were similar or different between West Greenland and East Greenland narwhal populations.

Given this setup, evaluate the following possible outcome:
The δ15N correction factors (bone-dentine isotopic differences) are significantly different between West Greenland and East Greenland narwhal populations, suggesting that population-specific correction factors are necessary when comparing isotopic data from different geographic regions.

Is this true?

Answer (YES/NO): NO